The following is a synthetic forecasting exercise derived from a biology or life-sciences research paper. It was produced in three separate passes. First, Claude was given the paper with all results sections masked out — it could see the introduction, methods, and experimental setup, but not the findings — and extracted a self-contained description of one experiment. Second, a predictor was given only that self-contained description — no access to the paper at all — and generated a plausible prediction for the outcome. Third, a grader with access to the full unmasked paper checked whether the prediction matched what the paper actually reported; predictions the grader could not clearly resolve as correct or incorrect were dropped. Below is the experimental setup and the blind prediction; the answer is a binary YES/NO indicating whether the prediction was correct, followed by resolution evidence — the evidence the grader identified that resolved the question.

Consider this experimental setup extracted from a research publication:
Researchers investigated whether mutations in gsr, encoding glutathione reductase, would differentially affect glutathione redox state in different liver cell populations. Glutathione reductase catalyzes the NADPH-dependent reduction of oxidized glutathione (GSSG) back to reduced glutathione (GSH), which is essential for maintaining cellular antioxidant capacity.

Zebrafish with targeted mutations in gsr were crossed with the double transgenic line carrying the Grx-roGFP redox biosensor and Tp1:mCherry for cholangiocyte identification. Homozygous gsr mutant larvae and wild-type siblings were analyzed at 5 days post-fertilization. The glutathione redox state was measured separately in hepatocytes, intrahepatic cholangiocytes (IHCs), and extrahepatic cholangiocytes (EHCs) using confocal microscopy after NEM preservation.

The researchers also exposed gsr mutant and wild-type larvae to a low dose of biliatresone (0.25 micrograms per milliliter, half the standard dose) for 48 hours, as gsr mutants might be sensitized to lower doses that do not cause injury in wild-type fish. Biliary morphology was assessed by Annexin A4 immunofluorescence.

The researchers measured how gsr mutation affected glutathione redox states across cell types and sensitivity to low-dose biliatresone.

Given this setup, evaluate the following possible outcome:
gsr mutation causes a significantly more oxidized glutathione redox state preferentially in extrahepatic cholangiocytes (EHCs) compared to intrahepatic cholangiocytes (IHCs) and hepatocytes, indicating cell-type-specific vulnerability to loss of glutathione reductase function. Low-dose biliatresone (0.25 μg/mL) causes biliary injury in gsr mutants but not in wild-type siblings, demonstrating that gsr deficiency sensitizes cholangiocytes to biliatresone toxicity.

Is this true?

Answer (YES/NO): NO